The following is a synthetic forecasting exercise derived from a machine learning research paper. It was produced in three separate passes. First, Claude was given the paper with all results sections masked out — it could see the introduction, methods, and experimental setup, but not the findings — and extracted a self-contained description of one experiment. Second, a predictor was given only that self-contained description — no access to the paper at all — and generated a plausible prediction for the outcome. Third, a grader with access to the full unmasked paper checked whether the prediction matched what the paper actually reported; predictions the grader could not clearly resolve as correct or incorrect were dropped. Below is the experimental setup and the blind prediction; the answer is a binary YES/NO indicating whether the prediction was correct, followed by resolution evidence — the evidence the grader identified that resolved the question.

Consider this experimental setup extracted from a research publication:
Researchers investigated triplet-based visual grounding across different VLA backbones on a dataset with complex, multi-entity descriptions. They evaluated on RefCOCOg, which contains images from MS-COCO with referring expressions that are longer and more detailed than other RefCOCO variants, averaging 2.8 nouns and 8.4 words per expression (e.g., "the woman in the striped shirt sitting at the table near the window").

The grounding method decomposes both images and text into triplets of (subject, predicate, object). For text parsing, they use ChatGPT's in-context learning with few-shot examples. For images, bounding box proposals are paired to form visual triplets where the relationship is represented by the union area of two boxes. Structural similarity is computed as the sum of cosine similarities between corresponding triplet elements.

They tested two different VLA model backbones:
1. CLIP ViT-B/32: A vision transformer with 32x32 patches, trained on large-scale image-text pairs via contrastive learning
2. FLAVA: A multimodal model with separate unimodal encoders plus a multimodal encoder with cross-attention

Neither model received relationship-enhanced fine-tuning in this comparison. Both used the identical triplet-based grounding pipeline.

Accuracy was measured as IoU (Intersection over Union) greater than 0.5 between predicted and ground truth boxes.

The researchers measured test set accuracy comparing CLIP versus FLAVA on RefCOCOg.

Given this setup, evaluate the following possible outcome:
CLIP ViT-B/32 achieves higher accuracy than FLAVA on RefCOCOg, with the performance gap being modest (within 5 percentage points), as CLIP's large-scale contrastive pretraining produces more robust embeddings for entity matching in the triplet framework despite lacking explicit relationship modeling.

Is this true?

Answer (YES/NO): NO